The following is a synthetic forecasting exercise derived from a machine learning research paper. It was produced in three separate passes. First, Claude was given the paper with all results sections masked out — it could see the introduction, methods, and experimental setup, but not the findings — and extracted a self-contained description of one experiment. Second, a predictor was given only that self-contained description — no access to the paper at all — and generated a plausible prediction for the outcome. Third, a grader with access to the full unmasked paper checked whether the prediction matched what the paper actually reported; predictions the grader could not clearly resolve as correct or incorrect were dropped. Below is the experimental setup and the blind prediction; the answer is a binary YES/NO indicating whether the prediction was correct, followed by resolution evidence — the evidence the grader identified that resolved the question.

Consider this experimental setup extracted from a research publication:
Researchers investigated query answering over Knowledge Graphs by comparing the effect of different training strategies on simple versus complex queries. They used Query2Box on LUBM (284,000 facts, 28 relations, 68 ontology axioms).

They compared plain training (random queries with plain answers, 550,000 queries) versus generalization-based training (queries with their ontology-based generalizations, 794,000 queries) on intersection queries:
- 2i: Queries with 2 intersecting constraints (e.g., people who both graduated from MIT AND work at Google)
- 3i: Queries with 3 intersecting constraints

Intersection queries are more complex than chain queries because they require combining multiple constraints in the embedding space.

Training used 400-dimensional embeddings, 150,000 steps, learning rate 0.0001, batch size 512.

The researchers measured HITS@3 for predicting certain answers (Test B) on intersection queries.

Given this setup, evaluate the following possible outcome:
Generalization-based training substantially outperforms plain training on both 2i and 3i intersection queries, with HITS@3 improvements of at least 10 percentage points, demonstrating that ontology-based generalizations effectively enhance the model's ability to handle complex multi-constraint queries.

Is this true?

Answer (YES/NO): YES